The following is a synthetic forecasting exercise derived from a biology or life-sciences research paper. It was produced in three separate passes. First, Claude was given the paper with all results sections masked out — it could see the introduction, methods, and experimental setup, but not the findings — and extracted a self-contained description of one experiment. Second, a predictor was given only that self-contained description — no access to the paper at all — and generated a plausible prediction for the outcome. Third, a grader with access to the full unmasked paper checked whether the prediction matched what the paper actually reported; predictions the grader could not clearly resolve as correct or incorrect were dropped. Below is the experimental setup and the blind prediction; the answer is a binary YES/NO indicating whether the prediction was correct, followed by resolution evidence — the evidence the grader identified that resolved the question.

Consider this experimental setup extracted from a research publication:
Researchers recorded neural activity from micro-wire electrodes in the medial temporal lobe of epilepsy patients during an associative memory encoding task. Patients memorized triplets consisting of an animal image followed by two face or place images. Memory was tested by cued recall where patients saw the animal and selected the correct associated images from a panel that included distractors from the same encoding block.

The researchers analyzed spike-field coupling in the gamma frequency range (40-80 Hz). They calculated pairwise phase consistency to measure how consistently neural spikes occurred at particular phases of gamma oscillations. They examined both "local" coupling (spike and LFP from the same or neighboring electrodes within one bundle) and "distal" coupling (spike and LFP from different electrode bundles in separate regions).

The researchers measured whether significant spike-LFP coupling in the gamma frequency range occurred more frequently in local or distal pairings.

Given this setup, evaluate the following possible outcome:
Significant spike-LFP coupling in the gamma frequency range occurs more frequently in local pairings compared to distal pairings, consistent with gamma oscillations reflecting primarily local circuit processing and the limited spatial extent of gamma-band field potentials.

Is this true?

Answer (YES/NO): YES